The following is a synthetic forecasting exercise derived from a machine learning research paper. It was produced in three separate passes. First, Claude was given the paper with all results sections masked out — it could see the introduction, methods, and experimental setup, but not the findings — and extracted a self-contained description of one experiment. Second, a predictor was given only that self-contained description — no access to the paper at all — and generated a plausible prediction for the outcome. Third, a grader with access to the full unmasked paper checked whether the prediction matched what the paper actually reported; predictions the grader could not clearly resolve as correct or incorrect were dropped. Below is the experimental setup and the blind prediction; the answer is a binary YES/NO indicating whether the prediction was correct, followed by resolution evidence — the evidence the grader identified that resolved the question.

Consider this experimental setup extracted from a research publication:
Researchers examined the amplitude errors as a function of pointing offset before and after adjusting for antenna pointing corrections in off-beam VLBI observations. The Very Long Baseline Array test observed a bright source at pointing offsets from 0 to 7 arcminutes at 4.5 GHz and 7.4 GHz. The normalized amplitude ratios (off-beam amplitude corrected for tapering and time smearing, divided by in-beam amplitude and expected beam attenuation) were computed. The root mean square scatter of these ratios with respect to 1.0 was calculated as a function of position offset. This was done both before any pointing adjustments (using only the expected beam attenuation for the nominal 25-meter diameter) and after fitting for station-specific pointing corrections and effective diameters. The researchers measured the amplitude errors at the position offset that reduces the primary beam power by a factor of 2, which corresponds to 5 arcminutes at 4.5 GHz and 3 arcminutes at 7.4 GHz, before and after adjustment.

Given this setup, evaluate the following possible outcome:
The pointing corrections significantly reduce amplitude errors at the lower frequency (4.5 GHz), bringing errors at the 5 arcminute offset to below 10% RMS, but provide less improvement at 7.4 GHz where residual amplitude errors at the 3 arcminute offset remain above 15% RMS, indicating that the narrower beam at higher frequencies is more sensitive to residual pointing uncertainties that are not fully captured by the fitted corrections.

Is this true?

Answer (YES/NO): NO